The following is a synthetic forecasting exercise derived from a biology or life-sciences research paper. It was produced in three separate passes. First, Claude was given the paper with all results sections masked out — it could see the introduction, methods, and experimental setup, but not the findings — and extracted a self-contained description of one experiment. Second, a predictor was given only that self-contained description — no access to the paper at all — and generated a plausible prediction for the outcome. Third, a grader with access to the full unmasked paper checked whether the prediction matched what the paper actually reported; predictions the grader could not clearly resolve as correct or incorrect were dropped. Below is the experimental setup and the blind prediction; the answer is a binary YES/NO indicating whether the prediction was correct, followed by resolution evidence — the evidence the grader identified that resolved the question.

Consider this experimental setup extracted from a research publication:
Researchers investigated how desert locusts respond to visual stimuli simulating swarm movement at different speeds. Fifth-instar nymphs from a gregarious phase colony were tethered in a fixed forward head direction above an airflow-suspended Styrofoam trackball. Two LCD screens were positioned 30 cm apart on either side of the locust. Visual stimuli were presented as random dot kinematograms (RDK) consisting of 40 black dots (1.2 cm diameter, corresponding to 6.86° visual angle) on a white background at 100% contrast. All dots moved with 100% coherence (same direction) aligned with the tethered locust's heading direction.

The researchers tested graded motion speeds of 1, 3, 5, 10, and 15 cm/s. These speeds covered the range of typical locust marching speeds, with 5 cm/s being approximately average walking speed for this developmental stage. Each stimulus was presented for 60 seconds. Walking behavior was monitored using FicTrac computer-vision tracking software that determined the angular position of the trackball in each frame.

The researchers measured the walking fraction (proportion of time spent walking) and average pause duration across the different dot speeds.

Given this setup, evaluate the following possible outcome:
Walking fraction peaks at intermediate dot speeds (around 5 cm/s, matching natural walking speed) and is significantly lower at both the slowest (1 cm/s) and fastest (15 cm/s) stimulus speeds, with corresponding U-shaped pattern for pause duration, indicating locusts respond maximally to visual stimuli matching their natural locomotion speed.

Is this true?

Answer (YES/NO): NO